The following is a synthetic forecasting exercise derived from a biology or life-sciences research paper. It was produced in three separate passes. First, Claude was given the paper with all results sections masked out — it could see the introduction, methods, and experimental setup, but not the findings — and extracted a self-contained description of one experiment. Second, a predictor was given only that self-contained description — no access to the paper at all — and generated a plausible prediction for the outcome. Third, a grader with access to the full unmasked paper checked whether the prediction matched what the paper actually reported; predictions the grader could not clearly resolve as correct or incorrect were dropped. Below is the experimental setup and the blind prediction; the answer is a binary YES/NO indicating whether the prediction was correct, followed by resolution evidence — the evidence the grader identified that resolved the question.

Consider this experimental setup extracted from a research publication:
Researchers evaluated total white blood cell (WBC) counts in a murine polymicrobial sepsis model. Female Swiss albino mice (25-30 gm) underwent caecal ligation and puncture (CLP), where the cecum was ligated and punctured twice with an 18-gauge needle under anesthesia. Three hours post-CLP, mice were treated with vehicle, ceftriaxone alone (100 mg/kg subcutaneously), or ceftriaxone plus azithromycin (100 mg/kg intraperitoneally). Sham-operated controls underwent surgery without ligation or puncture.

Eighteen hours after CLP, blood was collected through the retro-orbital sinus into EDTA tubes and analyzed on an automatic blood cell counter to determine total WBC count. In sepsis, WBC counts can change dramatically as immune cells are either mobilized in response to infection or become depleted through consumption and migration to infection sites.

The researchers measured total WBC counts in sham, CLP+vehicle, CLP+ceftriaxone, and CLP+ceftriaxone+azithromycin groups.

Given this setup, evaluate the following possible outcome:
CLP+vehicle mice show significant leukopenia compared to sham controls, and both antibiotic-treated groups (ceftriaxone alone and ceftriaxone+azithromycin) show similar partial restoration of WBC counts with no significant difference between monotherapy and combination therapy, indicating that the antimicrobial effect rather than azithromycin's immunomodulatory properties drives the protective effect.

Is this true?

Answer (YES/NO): YES